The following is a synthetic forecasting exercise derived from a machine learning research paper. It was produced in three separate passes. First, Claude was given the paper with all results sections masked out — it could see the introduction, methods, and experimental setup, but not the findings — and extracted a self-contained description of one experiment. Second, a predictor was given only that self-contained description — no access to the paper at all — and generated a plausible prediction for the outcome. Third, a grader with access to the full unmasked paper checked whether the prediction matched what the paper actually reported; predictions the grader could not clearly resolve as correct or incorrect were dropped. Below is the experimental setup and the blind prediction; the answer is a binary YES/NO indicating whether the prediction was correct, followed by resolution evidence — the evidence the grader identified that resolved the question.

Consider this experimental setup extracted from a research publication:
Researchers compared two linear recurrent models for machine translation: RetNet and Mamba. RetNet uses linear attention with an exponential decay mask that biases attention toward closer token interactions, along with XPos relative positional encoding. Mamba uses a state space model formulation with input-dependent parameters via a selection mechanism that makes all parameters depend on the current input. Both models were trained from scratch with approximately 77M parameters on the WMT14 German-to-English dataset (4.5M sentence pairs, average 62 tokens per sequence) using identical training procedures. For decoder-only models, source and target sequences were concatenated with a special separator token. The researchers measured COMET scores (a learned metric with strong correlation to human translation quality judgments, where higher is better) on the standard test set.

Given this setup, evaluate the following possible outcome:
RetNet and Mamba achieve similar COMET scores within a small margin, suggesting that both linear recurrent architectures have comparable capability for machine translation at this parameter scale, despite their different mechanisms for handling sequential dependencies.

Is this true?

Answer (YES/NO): NO